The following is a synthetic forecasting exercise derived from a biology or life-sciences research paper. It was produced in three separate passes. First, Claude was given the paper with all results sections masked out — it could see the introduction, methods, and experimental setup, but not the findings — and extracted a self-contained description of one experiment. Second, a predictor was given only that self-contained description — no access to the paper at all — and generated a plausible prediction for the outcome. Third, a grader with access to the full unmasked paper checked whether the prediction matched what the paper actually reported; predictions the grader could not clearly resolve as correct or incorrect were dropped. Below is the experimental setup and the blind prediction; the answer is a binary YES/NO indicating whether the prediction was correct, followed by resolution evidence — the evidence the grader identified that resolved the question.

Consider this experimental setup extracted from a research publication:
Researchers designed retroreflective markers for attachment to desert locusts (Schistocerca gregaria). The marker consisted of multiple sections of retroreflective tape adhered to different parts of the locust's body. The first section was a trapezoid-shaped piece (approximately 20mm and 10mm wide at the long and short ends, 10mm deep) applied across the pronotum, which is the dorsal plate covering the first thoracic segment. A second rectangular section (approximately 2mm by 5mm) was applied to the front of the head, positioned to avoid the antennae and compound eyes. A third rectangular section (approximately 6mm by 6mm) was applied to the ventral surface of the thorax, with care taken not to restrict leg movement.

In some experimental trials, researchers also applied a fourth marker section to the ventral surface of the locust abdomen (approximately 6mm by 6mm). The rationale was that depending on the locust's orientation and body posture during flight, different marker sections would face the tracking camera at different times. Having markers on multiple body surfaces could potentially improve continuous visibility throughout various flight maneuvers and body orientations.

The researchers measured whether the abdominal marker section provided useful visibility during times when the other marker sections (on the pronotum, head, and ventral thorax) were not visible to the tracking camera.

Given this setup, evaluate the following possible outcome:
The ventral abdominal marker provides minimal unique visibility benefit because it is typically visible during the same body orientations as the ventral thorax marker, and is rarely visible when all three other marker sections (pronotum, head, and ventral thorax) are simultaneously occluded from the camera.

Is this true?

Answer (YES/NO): YES